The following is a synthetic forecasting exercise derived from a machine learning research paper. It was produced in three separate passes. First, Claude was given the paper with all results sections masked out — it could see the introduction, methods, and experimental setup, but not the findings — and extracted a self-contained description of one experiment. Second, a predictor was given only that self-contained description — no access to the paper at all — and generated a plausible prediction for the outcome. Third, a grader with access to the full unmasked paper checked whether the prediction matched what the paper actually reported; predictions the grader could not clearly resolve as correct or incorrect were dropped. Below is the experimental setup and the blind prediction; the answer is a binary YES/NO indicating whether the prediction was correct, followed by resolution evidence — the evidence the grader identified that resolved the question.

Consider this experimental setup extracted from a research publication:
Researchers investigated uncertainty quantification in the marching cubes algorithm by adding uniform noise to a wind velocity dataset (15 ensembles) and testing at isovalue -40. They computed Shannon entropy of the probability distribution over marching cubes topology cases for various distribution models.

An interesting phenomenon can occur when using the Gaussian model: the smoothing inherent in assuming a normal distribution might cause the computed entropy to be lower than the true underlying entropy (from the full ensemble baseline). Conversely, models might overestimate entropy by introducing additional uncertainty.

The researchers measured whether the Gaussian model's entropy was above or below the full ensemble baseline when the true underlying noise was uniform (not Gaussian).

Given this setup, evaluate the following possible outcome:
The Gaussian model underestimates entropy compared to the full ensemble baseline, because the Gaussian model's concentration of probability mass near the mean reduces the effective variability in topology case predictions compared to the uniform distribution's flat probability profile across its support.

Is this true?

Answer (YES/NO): YES